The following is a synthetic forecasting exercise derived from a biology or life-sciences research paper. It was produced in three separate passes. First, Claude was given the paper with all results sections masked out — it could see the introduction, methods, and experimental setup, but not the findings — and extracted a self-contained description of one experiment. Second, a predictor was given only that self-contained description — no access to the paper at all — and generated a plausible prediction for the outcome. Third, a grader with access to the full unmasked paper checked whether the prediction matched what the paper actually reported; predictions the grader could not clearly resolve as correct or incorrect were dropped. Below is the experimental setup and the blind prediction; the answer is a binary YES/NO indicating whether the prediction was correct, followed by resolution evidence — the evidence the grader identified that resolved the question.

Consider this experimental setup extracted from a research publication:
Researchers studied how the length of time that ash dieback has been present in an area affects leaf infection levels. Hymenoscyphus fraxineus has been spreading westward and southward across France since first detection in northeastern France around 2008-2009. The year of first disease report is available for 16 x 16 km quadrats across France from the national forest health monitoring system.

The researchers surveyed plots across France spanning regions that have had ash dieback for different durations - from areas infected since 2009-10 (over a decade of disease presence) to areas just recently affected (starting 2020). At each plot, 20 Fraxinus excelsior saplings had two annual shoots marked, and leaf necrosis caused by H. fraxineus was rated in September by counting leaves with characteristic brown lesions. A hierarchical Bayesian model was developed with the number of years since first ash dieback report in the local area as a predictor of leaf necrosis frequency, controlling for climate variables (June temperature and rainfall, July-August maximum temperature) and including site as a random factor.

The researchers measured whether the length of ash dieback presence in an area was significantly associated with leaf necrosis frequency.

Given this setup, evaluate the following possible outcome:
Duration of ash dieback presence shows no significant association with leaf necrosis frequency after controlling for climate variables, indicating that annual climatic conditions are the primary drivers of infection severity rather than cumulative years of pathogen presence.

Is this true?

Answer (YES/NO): NO